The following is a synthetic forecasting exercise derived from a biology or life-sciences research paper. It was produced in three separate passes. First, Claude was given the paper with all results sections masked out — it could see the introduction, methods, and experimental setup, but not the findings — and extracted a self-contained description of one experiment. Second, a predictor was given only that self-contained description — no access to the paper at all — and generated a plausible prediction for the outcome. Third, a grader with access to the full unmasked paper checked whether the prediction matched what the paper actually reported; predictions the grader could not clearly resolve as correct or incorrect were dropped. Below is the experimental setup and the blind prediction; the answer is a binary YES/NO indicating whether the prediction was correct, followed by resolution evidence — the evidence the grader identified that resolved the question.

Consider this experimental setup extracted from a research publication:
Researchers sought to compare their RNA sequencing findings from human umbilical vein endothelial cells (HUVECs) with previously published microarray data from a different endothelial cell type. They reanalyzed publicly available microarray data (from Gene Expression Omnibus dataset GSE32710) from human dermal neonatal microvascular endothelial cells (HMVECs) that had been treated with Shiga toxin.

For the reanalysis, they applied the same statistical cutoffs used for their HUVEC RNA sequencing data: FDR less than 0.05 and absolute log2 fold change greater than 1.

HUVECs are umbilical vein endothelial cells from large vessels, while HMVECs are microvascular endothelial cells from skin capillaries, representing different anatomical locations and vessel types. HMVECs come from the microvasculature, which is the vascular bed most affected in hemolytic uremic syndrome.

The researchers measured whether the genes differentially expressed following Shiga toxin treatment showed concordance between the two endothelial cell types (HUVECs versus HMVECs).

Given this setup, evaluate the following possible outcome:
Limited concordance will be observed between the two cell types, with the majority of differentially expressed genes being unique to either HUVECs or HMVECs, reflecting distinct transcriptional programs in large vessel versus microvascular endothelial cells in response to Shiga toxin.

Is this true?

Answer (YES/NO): NO